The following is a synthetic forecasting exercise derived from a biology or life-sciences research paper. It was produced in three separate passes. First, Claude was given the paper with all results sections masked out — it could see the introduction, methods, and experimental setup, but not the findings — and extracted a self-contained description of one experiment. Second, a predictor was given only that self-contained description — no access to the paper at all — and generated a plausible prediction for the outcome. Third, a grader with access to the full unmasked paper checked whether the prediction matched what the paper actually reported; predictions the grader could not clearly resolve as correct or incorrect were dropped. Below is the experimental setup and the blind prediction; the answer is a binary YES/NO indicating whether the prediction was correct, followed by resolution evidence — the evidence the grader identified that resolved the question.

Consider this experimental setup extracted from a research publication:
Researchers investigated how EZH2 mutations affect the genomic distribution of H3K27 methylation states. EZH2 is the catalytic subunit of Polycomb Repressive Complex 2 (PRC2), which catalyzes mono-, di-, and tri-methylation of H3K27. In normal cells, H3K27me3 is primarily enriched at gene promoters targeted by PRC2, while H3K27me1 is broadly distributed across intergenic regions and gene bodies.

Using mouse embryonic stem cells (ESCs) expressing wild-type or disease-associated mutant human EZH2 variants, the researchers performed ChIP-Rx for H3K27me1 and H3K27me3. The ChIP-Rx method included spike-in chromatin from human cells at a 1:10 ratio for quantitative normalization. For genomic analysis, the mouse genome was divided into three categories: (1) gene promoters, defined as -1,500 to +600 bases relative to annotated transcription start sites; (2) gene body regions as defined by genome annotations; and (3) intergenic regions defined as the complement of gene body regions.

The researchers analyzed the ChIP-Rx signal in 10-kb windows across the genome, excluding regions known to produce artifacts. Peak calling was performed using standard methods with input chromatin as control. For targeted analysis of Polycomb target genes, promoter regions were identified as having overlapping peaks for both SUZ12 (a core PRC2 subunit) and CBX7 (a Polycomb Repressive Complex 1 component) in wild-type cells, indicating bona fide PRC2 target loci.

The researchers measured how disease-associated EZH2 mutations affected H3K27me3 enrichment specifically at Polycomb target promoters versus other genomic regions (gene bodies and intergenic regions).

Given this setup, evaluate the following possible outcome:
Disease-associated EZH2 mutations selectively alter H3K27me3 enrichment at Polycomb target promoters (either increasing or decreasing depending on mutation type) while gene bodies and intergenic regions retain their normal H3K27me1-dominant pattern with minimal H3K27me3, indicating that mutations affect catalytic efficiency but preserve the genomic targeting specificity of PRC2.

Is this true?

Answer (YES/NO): NO